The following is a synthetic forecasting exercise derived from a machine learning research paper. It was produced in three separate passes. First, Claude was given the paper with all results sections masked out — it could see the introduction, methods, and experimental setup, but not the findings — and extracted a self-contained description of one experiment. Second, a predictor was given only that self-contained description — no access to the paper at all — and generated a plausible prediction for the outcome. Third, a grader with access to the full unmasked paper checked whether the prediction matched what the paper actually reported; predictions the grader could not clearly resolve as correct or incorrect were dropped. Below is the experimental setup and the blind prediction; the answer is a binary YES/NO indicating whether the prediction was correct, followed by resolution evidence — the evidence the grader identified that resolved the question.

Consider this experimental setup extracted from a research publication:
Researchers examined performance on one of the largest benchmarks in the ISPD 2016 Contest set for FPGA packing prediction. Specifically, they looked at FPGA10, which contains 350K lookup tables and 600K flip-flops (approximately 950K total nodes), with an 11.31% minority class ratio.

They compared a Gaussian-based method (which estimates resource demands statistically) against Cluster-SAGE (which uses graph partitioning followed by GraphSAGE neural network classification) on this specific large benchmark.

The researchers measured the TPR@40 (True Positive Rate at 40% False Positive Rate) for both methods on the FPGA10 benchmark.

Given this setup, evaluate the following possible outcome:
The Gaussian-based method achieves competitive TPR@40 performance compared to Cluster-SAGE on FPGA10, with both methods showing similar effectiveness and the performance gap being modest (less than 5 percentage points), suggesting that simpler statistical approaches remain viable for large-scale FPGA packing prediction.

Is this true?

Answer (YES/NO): NO